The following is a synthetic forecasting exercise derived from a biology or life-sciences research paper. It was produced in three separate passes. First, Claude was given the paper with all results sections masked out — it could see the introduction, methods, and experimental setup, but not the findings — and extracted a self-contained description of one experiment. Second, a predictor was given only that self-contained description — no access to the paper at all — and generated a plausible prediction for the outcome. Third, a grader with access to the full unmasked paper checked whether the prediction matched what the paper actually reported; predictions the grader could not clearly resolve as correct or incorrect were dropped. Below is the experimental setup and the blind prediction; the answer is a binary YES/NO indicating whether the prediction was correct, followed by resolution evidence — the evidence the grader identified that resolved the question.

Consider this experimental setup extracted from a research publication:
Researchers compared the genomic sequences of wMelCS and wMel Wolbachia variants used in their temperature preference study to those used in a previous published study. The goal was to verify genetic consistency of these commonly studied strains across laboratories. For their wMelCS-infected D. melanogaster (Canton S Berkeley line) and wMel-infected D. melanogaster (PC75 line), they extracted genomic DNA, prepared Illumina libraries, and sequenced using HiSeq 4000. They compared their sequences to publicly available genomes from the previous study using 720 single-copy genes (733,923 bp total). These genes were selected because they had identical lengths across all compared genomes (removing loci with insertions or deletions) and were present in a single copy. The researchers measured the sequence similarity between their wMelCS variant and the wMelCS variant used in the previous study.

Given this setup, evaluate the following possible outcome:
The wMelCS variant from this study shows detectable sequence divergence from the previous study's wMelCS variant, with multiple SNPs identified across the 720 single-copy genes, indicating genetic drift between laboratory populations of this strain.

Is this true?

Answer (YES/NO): NO